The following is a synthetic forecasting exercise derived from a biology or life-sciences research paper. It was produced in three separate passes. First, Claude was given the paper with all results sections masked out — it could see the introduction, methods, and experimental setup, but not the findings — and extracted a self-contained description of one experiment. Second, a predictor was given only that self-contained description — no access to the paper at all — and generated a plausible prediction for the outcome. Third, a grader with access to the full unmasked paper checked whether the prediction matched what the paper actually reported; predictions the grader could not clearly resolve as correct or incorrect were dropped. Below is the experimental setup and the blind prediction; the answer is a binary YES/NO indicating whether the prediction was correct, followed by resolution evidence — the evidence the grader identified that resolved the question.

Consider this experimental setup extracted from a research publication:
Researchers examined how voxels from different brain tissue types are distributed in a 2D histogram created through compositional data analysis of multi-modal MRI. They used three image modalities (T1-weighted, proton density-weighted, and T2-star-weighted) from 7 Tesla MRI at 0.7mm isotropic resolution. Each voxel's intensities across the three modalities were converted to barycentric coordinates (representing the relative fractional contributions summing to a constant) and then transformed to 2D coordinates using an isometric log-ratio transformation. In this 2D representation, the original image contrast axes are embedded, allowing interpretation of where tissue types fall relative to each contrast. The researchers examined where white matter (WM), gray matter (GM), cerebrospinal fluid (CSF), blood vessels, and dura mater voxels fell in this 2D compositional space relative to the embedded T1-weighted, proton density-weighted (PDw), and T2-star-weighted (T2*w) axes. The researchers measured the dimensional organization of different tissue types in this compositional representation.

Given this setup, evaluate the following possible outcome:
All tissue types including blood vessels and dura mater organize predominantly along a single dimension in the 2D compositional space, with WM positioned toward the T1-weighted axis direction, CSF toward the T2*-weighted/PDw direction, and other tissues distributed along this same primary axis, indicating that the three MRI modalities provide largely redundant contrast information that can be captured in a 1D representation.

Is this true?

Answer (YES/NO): NO